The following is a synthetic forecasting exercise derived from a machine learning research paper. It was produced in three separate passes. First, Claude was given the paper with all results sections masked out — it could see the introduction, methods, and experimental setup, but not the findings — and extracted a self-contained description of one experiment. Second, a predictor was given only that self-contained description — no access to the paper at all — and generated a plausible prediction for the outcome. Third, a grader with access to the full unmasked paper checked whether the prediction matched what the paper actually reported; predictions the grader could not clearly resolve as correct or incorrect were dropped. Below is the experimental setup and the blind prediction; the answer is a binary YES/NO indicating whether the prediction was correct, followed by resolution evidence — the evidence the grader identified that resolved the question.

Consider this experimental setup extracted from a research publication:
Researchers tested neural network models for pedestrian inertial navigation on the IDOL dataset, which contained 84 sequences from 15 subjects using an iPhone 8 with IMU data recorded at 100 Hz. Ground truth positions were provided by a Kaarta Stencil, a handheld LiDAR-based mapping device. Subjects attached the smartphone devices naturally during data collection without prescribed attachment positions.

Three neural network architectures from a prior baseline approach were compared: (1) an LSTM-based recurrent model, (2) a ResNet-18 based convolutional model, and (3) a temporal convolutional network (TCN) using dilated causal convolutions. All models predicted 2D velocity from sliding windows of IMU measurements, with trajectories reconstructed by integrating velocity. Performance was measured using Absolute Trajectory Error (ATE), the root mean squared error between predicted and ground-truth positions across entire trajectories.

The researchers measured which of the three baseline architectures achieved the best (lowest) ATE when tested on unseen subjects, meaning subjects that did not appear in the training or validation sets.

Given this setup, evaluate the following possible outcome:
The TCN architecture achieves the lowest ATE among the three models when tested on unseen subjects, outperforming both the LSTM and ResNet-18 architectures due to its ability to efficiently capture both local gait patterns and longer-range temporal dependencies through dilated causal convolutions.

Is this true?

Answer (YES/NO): NO